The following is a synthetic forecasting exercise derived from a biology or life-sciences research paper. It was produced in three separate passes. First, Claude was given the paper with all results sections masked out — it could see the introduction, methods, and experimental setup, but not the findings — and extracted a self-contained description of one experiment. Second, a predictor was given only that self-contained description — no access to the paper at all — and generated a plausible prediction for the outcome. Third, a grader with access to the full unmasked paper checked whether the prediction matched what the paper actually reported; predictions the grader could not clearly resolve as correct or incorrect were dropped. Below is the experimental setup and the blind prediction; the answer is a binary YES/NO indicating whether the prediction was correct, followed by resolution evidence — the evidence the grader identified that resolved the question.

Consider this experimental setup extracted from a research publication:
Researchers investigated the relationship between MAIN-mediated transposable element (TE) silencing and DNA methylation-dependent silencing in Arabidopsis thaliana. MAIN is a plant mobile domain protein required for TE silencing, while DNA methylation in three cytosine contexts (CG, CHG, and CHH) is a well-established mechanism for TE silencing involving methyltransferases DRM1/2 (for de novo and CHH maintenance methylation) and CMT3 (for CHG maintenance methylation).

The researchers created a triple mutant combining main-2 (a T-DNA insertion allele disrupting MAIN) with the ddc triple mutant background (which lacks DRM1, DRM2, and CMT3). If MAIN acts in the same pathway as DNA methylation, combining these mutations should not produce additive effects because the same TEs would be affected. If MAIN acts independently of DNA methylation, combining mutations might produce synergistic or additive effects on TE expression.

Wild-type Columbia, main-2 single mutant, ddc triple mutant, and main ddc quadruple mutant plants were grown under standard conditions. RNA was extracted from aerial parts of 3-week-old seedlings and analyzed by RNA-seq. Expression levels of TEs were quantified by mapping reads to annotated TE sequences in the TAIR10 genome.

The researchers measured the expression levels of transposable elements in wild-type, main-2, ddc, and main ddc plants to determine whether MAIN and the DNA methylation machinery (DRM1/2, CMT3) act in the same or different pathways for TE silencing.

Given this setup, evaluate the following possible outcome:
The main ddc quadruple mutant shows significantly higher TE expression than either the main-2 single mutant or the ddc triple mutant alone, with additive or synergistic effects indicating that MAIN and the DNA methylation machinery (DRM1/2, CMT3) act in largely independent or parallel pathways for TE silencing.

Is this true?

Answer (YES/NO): YES